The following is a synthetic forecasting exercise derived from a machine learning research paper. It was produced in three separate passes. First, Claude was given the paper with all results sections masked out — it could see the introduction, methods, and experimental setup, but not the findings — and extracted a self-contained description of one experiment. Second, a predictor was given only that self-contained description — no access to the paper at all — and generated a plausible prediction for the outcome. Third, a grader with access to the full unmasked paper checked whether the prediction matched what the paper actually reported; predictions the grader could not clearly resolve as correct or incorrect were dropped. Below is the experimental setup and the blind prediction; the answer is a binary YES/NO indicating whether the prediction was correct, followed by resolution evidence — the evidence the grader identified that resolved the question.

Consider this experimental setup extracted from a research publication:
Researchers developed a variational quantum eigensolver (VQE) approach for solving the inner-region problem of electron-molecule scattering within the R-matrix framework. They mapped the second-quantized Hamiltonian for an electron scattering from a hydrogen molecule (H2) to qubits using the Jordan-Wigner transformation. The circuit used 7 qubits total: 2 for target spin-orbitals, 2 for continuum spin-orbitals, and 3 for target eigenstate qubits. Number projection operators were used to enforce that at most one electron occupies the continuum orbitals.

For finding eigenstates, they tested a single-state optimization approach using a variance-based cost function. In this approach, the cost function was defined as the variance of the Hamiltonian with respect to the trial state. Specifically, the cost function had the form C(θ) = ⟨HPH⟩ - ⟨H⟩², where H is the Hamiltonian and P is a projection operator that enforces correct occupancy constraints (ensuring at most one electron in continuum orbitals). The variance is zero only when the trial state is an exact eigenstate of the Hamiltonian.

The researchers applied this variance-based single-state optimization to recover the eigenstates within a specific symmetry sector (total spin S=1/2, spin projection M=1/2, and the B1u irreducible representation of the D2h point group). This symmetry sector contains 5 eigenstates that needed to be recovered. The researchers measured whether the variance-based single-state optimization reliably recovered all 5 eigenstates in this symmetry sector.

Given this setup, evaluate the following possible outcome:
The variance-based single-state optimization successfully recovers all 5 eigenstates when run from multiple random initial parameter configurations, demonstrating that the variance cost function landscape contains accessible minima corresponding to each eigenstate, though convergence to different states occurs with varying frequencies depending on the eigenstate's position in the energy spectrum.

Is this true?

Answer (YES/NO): NO